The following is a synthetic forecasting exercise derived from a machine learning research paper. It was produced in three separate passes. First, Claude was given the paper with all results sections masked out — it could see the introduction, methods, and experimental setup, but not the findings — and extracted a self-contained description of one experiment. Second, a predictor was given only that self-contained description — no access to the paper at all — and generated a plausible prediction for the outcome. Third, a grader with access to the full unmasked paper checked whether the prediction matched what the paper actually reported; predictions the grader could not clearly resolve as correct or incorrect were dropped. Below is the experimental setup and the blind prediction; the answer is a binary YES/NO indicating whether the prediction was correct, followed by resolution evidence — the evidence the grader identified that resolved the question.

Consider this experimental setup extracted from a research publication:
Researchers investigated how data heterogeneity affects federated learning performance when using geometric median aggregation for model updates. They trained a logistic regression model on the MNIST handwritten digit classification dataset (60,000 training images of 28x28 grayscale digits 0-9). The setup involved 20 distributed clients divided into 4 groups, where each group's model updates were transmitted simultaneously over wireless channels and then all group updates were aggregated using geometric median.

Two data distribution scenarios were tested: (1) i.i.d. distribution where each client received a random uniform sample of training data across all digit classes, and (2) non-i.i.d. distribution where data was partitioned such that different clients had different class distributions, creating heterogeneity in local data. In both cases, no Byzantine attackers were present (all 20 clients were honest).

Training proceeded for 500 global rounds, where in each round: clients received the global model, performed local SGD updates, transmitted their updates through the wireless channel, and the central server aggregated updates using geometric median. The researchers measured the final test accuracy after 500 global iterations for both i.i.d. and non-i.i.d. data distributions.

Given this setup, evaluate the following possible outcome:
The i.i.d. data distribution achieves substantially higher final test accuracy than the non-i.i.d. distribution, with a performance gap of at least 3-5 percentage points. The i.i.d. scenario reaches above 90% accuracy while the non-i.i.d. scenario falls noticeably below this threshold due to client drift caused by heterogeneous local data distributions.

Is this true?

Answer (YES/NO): YES